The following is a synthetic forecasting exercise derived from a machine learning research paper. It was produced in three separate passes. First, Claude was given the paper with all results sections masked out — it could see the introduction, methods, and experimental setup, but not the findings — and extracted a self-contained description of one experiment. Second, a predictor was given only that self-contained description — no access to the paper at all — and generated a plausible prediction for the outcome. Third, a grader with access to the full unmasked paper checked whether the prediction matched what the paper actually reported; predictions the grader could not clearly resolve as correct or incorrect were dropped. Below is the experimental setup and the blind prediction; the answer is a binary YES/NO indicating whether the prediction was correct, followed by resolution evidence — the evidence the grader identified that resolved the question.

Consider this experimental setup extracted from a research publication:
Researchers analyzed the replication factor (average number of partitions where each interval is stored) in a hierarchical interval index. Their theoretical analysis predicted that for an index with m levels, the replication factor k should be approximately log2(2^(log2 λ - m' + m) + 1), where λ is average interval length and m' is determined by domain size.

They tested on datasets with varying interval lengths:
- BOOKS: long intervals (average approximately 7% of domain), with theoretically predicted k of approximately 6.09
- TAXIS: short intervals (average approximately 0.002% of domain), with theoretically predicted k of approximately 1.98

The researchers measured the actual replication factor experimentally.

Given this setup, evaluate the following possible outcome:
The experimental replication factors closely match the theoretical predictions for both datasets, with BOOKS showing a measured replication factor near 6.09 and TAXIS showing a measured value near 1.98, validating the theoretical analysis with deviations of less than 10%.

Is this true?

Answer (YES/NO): NO